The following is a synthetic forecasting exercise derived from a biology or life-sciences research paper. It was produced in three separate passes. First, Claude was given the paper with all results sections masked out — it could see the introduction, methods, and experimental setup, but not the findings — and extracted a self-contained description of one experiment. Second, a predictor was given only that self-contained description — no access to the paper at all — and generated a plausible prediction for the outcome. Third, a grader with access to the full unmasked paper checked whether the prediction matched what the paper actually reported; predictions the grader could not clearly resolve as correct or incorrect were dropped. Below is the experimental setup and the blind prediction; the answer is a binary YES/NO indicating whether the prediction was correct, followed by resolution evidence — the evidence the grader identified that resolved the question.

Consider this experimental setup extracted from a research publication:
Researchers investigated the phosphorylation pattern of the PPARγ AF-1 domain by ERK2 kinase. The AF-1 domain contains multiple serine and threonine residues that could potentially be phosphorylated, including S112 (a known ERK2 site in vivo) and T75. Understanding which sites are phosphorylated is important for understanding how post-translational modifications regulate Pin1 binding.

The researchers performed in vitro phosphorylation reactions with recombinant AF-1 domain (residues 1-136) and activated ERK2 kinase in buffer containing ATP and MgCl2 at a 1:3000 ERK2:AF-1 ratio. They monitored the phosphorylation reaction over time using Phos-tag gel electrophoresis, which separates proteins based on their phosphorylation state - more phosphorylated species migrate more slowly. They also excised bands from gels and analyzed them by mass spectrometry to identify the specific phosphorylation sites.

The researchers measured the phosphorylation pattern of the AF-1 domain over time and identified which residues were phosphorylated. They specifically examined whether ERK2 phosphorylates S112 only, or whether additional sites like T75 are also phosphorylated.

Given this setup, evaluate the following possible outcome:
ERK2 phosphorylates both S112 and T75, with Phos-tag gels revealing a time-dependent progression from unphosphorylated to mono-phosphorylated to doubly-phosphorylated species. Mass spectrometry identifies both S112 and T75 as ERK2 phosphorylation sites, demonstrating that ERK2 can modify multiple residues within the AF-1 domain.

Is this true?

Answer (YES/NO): YES